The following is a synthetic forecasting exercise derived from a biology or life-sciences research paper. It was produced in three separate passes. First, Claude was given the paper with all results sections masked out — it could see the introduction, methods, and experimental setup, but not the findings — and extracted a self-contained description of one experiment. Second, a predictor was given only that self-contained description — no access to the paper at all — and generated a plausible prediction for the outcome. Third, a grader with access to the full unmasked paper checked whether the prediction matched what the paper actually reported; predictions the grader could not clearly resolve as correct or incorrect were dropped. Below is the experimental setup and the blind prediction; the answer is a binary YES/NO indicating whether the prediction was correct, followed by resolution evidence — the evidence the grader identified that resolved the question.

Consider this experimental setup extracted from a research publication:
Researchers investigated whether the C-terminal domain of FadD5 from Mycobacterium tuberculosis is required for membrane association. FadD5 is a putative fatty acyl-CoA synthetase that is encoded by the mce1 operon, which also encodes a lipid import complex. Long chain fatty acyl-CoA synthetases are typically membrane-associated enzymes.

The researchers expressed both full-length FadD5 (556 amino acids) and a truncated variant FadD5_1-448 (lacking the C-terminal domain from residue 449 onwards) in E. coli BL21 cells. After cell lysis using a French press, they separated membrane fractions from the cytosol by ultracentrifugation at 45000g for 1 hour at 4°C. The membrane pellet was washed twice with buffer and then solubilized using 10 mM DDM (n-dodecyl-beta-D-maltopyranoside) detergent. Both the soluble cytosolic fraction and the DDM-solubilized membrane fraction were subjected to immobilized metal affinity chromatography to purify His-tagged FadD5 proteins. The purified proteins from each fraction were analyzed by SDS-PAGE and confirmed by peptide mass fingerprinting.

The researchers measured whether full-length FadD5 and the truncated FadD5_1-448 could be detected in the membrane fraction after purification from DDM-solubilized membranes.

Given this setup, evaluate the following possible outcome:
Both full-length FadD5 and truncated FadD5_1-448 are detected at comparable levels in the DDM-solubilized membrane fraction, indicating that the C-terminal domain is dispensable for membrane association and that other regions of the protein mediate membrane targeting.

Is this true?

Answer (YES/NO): YES